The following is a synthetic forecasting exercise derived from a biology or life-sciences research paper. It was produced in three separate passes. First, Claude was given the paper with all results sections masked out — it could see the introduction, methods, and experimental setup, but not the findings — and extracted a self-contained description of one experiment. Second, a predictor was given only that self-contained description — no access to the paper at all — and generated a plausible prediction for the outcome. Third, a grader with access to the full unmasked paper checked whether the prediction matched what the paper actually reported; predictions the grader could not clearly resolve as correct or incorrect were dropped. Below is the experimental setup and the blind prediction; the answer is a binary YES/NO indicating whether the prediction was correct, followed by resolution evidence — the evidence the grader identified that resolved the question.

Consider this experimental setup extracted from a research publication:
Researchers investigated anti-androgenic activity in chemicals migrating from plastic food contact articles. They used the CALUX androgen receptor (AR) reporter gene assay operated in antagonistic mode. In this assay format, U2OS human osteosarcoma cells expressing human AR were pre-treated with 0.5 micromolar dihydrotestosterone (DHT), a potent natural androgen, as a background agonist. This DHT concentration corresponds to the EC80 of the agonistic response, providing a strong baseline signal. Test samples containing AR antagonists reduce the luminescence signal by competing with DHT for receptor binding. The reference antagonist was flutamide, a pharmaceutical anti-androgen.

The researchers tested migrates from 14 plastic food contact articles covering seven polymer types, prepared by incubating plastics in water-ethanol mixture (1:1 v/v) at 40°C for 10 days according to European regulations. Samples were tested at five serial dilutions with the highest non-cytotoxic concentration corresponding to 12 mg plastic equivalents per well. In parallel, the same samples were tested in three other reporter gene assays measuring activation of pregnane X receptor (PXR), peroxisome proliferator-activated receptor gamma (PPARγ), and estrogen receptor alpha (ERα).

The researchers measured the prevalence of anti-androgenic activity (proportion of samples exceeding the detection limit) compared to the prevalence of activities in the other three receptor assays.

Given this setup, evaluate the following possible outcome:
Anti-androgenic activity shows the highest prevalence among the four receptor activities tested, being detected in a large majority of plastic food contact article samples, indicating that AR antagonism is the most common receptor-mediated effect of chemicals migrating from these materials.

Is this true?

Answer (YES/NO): NO